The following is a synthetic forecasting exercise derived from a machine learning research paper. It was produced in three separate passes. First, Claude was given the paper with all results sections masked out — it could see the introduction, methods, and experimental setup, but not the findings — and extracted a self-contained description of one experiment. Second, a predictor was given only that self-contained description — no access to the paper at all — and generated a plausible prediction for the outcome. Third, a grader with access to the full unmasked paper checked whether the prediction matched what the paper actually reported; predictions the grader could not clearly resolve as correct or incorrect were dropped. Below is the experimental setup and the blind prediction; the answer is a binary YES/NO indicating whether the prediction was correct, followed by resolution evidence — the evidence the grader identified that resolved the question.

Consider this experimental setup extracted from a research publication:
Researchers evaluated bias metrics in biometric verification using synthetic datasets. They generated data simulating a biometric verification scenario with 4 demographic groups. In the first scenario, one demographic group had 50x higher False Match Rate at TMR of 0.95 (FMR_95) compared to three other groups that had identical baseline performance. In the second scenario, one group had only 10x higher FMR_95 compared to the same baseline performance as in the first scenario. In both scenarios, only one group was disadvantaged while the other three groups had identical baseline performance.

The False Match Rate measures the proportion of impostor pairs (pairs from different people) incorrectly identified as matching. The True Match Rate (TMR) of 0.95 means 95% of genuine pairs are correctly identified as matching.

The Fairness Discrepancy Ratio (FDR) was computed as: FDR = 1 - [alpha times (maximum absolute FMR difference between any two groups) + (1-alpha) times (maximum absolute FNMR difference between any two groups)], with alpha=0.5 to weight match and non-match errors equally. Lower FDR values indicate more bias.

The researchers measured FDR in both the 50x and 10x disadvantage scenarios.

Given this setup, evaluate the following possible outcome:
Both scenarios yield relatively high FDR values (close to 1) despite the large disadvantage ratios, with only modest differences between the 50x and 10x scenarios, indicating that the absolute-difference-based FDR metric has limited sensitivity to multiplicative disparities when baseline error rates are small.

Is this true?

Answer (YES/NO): YES